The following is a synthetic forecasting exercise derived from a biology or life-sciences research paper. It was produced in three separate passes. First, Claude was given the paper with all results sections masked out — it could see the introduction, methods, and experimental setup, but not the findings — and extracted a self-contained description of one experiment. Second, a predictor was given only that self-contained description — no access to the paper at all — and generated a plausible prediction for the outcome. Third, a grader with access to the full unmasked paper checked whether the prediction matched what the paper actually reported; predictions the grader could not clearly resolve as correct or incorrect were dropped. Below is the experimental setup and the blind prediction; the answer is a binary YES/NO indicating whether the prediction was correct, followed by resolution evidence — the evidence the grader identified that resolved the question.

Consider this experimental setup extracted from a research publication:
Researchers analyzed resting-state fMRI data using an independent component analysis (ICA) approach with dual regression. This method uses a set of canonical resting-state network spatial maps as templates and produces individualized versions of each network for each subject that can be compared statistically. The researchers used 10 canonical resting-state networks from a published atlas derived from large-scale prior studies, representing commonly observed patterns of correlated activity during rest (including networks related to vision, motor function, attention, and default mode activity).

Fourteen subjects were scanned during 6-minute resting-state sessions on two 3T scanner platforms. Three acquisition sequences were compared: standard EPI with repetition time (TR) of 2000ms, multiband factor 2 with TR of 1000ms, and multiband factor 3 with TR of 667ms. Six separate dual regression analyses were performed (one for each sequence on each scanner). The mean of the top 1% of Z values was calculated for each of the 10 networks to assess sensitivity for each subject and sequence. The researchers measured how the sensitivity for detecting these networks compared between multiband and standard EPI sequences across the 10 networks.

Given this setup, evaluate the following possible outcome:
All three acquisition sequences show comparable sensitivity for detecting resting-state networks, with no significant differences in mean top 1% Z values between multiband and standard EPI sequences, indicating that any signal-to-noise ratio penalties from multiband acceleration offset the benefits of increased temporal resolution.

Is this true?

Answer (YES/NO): NO